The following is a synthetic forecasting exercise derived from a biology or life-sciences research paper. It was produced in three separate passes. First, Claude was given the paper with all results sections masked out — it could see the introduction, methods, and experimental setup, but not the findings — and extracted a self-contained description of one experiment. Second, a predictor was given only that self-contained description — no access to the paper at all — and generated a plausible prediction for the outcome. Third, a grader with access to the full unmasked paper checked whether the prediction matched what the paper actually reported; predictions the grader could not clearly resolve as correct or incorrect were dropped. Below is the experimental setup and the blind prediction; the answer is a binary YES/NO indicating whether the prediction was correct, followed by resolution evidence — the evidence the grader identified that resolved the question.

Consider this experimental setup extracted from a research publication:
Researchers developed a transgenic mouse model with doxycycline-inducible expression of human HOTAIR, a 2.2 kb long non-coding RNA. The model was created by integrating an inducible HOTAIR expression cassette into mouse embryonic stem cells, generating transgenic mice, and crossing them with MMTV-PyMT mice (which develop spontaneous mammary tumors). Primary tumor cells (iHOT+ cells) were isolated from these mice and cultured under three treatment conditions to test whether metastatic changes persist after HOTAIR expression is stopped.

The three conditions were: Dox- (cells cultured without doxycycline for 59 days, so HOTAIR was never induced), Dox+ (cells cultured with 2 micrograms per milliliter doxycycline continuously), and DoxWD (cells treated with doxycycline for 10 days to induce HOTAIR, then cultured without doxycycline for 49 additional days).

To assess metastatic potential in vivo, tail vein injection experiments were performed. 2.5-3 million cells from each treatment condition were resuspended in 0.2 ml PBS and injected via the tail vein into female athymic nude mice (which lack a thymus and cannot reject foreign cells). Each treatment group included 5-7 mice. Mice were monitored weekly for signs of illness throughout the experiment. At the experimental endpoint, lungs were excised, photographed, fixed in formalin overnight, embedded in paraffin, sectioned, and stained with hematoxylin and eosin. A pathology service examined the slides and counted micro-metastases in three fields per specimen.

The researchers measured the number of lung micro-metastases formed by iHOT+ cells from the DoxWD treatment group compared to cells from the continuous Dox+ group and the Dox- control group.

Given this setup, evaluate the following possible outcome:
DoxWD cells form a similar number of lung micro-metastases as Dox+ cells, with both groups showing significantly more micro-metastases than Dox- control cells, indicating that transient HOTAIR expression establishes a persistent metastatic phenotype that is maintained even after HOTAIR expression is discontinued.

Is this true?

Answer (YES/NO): NO